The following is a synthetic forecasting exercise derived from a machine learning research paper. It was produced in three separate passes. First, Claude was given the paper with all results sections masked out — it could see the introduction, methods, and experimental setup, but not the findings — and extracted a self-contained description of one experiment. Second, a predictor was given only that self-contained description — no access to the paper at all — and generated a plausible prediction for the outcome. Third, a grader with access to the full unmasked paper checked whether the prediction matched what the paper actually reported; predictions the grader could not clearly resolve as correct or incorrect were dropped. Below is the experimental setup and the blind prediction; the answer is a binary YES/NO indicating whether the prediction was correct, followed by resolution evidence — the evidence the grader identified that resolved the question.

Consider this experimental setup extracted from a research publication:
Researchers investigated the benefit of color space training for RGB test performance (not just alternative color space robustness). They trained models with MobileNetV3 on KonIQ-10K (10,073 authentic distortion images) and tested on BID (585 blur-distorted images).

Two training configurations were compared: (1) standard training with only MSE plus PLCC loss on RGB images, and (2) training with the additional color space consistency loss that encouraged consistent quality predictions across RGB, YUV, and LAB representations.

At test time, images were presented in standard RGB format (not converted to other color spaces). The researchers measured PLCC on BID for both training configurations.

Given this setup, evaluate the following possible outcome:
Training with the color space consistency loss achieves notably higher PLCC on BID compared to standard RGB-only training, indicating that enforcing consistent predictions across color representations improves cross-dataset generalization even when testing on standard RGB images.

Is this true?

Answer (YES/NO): YES